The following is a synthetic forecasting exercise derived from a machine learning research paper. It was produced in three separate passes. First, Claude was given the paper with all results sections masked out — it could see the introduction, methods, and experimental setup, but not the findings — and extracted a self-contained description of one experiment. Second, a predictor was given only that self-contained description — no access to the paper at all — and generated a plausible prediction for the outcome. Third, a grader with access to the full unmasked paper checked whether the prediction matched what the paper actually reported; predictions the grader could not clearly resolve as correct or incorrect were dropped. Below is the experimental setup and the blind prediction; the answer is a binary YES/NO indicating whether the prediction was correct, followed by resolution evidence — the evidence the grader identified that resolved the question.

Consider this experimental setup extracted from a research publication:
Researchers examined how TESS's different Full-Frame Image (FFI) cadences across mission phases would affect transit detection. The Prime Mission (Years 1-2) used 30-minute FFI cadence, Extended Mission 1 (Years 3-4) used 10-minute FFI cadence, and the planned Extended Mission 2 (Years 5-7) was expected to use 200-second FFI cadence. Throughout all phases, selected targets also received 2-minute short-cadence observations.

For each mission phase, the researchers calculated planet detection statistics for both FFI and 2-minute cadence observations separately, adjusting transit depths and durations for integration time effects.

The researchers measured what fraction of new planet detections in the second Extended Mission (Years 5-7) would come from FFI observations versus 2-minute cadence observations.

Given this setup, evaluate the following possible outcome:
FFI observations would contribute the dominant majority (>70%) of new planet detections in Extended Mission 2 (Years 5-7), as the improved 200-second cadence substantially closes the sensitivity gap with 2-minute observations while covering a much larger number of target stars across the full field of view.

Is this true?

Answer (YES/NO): YES